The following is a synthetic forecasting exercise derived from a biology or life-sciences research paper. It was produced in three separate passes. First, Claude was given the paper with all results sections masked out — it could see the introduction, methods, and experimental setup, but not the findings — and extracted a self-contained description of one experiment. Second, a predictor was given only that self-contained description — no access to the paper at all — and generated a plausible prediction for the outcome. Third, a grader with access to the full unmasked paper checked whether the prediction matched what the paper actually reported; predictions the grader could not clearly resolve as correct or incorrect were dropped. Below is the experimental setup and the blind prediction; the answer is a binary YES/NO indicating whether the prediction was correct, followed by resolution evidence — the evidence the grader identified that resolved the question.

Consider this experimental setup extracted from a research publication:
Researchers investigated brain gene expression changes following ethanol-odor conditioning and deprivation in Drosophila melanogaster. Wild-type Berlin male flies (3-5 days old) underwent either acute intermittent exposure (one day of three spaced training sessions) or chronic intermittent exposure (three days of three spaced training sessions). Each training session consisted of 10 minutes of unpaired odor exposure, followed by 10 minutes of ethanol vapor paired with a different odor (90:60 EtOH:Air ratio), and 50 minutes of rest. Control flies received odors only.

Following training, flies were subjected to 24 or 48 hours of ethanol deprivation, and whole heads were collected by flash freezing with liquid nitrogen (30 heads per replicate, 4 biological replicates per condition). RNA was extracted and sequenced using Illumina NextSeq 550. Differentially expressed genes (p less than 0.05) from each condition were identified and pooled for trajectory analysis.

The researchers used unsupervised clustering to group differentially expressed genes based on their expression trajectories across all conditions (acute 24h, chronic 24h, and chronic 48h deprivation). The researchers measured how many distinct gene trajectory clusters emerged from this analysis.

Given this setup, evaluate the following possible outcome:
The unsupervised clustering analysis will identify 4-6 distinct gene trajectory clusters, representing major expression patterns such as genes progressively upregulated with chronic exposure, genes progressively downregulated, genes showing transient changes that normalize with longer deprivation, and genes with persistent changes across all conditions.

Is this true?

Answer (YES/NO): NO